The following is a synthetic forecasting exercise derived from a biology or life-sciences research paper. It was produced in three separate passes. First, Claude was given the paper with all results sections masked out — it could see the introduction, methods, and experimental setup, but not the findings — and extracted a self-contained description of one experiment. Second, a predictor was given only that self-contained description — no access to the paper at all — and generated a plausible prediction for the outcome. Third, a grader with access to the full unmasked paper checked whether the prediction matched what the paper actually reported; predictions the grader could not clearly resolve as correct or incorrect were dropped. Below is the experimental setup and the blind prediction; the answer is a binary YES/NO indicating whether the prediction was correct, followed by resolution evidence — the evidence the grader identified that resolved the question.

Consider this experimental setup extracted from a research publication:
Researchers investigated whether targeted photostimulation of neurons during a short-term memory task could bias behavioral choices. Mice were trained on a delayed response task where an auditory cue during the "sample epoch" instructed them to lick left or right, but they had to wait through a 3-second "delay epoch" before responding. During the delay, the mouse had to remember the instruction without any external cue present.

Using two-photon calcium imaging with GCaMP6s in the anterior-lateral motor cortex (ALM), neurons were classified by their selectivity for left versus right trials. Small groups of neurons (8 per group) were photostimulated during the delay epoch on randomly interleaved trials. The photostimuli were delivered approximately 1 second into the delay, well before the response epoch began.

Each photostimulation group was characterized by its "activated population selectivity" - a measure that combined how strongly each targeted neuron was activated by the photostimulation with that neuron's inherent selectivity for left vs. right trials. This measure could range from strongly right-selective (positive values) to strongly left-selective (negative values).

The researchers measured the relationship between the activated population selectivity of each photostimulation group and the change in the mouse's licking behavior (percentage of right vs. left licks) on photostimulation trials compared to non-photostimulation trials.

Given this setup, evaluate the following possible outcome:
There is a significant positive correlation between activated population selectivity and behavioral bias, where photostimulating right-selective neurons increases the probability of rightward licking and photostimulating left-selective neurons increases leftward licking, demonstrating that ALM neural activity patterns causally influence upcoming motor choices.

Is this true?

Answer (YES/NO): YES